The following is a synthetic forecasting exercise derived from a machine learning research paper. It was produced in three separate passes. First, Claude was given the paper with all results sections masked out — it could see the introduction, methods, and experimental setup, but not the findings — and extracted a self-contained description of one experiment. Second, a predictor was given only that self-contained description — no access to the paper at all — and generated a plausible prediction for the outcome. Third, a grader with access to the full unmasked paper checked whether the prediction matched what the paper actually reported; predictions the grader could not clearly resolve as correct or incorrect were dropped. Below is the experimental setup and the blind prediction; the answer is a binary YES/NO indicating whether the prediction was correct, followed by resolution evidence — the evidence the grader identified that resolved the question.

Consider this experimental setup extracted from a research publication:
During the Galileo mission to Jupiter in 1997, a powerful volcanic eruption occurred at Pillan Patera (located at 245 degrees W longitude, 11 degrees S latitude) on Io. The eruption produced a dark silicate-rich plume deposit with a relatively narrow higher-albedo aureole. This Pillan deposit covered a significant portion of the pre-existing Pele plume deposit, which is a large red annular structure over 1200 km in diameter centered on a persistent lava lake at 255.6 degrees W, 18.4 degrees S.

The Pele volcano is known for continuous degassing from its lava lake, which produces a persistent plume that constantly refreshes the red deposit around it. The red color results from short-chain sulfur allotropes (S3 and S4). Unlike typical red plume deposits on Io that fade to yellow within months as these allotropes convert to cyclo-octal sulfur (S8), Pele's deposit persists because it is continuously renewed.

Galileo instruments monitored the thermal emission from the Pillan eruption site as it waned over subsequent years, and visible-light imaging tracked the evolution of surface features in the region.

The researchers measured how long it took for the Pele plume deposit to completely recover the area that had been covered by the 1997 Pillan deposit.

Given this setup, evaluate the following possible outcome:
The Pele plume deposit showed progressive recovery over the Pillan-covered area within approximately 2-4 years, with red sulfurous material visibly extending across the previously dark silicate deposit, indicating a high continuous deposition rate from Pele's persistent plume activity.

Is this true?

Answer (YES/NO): YES